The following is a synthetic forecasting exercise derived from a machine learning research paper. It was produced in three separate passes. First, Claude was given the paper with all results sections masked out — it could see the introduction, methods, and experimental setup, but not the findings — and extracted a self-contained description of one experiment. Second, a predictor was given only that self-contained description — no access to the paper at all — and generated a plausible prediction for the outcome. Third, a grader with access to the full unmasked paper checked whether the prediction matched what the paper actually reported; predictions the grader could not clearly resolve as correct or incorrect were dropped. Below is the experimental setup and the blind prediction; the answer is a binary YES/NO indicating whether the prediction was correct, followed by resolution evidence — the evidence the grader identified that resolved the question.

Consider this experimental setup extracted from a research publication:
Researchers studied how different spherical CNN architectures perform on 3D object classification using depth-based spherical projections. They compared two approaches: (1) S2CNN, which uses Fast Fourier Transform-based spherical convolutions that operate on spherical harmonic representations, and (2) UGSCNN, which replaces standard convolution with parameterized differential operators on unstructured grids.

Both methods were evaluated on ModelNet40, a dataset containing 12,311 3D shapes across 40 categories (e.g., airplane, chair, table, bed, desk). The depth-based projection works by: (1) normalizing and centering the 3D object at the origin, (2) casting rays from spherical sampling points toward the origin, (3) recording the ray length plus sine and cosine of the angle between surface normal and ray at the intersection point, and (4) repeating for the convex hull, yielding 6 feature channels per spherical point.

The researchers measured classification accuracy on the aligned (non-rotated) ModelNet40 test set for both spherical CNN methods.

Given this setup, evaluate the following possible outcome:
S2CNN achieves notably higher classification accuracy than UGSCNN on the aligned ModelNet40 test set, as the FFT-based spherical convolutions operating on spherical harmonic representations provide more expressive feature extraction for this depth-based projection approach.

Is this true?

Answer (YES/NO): NO